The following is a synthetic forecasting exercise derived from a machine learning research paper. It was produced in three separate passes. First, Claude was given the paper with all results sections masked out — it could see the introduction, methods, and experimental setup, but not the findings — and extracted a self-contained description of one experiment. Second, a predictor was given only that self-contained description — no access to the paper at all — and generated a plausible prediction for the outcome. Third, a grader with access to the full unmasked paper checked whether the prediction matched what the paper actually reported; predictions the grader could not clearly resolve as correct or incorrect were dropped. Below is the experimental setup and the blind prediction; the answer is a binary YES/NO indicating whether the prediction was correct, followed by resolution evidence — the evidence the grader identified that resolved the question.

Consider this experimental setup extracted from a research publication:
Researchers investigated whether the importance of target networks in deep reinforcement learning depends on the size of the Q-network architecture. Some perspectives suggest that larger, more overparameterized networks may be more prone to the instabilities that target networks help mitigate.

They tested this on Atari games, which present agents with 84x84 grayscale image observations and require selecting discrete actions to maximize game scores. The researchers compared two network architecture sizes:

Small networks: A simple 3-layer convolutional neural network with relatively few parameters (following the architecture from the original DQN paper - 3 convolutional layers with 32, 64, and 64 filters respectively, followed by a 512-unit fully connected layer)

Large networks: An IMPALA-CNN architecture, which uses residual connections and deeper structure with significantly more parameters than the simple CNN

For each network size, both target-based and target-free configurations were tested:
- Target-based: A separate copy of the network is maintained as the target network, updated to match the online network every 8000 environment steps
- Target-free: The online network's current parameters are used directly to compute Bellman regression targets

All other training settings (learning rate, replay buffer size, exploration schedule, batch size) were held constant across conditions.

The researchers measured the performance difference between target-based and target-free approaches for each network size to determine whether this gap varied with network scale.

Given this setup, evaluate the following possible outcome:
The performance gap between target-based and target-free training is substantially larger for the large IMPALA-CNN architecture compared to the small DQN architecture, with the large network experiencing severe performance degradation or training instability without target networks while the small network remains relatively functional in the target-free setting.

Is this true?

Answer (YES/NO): NO